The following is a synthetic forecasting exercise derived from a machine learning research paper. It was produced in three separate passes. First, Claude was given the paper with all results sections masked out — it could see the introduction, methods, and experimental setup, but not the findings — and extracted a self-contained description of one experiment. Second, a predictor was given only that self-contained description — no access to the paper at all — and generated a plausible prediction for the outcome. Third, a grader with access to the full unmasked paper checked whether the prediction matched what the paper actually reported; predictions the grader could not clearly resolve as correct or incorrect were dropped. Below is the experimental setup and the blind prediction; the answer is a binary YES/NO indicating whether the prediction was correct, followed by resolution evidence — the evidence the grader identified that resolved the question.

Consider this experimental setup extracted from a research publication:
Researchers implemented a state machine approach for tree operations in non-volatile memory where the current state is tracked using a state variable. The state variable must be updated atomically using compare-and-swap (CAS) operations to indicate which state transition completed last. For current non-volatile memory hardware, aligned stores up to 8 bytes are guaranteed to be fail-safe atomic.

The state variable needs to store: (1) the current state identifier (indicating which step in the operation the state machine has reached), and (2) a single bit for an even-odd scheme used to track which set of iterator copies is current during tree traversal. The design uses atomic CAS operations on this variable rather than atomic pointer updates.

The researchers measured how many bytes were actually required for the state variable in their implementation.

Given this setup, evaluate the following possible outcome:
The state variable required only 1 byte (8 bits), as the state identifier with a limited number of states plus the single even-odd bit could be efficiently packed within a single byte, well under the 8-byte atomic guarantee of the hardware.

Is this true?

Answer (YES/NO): NO